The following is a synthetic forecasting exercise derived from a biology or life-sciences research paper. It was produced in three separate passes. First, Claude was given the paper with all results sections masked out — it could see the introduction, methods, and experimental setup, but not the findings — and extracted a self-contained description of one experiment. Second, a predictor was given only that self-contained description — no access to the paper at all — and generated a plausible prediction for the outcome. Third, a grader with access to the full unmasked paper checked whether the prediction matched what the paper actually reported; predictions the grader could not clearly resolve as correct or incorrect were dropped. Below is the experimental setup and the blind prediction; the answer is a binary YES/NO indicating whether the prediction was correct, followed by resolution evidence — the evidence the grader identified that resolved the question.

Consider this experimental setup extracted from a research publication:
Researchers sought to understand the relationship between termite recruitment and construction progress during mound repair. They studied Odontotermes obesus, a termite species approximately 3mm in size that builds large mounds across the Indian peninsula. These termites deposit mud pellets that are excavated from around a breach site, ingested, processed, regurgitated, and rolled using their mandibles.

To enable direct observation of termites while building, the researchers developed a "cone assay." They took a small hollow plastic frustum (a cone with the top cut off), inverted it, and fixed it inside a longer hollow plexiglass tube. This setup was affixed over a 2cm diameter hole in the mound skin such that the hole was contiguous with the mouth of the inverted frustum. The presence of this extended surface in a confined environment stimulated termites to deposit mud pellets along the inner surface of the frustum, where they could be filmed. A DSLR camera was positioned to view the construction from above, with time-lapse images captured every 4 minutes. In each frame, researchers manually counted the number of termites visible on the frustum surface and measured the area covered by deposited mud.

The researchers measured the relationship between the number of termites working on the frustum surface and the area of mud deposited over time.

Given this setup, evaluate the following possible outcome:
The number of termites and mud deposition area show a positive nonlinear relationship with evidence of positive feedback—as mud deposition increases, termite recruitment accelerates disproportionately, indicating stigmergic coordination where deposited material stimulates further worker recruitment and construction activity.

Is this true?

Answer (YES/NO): NO